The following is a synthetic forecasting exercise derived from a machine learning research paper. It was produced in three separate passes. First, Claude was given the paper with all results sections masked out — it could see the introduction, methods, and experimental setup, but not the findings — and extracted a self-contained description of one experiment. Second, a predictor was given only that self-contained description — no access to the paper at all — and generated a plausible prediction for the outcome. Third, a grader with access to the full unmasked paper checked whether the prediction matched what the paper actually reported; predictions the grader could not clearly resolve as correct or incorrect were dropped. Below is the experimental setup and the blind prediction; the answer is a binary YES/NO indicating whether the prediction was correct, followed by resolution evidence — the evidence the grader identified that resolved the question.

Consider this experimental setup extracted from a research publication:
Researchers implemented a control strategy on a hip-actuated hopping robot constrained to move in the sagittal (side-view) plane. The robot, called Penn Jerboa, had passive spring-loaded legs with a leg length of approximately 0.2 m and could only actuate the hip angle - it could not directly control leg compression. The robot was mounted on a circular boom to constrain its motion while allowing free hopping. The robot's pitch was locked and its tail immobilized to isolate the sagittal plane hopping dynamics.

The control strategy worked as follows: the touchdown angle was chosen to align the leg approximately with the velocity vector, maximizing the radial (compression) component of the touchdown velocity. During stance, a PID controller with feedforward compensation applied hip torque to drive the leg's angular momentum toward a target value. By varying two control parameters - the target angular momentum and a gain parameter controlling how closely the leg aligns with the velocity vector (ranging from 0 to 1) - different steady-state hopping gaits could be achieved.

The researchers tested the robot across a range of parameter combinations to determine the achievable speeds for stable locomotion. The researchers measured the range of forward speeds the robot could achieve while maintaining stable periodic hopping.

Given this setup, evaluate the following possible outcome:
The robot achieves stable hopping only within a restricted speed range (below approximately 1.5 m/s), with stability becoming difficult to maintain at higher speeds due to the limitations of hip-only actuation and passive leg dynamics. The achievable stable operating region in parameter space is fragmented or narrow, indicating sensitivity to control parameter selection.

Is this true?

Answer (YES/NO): NO